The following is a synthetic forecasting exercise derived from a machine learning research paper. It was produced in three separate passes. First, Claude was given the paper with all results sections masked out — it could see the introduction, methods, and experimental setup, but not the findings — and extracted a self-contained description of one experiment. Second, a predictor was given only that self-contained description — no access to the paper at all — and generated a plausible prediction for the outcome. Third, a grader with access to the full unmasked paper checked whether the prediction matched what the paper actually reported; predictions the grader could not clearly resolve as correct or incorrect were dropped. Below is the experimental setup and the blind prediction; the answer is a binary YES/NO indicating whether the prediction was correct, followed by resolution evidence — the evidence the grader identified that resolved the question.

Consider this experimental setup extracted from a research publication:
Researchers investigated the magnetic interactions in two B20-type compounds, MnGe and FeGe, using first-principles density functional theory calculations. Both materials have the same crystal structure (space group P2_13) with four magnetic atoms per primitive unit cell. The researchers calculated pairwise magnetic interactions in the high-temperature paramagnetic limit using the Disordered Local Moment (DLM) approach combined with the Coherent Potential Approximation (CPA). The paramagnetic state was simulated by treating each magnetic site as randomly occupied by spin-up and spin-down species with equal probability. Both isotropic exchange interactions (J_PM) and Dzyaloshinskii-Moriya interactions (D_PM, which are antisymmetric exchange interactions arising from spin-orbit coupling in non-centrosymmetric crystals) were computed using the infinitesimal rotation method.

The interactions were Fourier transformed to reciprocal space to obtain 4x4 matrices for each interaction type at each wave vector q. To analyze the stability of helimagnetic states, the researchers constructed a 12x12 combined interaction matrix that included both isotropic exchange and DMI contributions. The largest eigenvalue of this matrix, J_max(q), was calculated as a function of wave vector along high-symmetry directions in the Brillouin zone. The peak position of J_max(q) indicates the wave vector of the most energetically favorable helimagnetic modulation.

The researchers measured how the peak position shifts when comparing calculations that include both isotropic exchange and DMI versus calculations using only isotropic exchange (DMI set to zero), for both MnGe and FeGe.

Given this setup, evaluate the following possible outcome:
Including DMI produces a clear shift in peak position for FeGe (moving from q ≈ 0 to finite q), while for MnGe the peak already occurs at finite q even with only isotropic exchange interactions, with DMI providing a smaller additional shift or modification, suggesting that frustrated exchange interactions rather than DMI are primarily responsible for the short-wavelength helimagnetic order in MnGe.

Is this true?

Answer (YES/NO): YES